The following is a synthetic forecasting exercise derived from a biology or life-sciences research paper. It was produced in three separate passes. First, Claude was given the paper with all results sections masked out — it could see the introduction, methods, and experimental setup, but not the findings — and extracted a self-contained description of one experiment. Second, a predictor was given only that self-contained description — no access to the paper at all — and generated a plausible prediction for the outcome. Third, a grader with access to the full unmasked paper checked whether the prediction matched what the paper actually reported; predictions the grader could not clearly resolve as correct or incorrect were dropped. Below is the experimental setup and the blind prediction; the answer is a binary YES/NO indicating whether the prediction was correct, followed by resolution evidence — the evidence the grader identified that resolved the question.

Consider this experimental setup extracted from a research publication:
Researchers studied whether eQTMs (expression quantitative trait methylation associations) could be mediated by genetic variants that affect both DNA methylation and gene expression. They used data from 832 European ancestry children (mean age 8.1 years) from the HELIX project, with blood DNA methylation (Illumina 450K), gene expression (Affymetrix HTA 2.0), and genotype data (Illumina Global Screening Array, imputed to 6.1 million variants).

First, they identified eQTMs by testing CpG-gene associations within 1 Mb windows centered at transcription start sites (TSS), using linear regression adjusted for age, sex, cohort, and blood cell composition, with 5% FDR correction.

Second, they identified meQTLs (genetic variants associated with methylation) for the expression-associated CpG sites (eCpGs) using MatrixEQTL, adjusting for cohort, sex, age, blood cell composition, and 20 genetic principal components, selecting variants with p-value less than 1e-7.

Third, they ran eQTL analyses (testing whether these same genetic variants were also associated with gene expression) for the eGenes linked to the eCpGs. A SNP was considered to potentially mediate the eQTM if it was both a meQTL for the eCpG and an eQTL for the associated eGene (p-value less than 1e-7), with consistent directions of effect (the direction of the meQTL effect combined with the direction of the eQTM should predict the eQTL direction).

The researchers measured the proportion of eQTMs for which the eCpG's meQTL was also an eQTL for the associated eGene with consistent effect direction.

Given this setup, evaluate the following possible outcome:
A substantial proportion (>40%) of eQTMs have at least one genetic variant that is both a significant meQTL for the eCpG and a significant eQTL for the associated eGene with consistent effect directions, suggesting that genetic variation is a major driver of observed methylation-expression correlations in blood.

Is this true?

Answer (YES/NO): YES